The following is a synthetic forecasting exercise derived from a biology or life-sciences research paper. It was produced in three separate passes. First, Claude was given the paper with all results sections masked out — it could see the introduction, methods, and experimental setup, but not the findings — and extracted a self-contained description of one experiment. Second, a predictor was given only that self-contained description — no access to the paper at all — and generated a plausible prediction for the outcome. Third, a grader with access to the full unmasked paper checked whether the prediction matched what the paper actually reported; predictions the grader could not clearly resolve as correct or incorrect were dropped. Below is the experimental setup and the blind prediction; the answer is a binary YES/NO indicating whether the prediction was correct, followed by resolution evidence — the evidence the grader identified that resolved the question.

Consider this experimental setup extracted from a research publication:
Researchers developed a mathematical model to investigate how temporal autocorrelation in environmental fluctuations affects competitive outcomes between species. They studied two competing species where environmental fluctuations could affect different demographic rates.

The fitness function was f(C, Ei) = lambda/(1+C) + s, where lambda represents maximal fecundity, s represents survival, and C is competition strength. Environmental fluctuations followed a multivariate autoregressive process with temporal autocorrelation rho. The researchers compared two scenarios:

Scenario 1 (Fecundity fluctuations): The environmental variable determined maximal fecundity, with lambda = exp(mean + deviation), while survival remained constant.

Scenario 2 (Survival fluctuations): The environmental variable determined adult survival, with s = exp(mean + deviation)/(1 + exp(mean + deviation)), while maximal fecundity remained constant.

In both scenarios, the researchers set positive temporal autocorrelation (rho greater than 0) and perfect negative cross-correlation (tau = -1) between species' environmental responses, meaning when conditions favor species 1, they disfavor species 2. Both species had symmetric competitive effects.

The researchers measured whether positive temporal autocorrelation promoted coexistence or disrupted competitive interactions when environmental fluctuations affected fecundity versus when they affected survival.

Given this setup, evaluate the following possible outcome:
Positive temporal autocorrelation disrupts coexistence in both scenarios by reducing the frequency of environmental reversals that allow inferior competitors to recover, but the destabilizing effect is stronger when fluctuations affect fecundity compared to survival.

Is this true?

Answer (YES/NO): NO